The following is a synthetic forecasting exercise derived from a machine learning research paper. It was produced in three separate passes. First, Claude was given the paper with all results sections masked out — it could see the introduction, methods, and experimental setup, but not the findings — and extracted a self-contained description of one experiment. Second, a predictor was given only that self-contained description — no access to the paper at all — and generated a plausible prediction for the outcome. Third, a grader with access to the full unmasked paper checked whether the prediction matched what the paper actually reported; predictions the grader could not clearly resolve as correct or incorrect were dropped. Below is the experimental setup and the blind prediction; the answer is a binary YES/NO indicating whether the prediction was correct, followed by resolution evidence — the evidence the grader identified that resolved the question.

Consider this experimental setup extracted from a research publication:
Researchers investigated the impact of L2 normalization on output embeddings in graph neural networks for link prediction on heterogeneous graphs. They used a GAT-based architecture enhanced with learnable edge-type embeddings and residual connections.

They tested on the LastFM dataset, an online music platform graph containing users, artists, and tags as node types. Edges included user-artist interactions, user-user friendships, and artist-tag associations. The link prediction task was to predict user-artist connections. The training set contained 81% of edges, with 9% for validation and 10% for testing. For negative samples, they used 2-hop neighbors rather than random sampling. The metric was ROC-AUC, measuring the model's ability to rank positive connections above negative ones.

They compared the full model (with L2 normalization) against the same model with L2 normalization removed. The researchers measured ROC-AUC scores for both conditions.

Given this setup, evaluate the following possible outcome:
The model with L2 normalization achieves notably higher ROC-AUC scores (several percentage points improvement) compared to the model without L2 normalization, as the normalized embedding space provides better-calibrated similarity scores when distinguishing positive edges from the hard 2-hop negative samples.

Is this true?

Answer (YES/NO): YES